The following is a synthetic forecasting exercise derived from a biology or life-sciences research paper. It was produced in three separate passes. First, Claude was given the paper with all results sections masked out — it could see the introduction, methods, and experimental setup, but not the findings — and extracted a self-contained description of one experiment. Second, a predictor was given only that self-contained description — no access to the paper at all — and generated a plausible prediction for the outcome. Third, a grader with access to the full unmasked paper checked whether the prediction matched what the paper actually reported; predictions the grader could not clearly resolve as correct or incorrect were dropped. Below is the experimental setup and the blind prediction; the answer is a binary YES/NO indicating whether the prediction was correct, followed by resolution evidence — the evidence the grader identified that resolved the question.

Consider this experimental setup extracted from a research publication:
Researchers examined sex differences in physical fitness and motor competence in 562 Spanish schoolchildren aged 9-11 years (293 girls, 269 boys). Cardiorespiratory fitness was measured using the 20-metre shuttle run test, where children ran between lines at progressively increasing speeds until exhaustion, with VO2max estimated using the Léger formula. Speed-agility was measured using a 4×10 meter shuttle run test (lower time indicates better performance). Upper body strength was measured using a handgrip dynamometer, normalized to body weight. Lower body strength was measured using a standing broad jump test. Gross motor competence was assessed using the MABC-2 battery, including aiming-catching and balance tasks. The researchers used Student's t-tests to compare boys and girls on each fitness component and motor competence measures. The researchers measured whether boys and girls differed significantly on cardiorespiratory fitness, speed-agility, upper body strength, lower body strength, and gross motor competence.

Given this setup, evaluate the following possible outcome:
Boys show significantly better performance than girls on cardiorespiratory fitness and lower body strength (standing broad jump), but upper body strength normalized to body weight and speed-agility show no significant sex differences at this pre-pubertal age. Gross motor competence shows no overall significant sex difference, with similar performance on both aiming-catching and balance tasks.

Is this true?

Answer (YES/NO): NO